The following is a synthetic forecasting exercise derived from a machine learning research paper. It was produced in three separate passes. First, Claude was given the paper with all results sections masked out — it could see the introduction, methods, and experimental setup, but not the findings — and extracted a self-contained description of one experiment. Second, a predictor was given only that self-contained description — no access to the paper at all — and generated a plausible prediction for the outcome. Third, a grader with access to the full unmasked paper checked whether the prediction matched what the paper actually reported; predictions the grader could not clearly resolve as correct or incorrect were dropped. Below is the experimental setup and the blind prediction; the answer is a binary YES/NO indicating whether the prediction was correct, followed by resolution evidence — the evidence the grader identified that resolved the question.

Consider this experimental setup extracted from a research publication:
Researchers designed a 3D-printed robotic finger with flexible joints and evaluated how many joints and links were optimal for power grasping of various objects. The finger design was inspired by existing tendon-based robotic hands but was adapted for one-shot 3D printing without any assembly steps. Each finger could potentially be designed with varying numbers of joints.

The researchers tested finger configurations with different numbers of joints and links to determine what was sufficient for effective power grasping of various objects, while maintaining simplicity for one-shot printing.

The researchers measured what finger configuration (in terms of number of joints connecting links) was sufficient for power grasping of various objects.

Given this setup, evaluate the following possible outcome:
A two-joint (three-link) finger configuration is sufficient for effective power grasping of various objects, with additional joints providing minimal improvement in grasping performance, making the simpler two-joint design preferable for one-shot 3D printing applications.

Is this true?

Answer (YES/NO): NO